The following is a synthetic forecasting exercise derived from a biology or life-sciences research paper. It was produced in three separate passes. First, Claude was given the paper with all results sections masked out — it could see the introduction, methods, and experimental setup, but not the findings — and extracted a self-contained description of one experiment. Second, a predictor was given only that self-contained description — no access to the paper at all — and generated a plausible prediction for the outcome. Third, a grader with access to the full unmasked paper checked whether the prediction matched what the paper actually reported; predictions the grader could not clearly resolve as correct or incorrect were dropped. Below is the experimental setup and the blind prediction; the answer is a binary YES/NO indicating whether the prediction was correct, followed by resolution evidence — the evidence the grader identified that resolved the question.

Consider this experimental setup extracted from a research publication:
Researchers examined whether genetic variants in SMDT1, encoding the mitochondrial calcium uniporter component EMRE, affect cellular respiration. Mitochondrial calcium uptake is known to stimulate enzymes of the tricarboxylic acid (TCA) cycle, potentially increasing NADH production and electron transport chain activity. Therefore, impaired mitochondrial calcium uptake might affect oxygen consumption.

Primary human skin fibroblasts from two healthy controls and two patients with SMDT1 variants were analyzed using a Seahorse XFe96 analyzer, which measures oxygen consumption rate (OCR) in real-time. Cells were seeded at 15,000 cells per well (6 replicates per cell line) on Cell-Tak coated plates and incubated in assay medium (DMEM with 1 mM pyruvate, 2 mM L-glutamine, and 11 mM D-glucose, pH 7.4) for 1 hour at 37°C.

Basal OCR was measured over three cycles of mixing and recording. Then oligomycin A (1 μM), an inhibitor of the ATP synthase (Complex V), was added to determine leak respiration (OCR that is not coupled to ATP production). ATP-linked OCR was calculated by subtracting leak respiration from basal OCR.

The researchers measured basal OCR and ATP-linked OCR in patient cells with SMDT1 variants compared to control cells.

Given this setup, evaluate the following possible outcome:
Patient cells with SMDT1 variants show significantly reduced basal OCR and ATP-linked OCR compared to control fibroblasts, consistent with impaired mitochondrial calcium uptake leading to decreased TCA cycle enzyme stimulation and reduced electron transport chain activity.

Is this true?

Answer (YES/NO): NO